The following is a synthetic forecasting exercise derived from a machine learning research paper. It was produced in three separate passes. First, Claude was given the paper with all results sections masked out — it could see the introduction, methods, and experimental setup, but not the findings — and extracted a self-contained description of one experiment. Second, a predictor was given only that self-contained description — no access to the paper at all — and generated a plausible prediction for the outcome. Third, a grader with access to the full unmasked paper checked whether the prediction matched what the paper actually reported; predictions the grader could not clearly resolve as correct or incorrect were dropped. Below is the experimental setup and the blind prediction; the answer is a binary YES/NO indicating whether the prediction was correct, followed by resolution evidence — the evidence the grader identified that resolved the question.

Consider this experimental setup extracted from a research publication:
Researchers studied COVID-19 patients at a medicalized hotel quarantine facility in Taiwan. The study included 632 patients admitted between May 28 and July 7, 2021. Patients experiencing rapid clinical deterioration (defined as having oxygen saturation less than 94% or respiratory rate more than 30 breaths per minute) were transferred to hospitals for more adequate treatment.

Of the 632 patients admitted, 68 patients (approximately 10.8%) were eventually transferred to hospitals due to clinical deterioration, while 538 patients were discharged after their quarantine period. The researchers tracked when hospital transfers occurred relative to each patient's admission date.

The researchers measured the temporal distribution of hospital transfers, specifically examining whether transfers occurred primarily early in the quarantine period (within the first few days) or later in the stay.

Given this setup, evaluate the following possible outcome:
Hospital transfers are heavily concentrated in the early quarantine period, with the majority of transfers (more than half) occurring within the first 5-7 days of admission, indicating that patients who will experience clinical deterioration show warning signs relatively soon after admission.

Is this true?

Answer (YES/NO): YES